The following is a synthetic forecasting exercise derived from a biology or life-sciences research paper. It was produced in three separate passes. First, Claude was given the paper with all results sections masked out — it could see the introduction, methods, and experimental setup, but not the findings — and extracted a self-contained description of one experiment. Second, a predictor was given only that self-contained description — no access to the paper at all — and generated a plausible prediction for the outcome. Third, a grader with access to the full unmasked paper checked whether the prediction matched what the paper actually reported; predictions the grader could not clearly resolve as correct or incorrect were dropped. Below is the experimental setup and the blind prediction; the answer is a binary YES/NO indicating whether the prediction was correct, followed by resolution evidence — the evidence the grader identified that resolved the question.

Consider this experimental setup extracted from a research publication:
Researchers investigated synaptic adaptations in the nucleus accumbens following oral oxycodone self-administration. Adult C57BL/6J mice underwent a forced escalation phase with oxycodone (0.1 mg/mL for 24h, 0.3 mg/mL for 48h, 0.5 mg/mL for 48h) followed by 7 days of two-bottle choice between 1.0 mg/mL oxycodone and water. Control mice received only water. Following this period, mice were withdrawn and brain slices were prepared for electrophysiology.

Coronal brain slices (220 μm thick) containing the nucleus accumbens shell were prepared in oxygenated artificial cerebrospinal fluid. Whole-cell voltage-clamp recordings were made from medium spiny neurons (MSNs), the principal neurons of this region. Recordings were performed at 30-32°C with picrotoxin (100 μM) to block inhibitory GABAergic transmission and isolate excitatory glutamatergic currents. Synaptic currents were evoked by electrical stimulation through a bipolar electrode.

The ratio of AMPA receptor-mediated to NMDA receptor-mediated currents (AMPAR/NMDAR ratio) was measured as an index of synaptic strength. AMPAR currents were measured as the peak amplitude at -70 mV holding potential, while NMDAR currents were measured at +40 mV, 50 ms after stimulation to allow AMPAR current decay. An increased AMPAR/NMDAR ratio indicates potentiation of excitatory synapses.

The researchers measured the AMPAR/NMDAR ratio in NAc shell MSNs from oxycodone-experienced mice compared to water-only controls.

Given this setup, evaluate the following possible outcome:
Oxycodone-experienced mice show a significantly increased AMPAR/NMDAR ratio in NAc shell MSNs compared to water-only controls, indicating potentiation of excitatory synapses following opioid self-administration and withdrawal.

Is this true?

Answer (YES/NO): YES